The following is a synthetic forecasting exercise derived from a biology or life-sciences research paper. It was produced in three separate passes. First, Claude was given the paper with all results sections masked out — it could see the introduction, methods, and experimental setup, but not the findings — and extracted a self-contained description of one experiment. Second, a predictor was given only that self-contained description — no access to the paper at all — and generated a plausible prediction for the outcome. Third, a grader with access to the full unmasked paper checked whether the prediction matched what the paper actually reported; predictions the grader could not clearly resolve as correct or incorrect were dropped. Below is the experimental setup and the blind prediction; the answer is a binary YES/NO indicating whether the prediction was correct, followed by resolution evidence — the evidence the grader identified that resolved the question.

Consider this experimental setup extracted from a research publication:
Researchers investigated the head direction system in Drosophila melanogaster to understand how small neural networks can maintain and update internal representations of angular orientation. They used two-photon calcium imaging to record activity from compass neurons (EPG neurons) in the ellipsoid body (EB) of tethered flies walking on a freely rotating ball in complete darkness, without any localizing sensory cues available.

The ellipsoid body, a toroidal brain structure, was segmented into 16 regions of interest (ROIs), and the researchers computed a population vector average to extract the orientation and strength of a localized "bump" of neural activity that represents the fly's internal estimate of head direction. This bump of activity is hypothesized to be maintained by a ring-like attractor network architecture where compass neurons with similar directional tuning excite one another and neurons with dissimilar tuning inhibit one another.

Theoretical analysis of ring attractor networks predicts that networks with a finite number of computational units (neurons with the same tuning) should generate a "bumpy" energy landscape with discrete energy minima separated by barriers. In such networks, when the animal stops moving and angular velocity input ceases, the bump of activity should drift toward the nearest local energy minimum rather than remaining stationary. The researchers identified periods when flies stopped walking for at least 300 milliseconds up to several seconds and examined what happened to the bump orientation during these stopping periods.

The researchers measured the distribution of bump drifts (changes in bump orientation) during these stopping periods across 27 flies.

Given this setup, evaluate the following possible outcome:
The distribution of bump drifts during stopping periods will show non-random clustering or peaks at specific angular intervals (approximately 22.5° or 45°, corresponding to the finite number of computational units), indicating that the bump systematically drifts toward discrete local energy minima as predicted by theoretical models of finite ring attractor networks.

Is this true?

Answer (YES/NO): NO